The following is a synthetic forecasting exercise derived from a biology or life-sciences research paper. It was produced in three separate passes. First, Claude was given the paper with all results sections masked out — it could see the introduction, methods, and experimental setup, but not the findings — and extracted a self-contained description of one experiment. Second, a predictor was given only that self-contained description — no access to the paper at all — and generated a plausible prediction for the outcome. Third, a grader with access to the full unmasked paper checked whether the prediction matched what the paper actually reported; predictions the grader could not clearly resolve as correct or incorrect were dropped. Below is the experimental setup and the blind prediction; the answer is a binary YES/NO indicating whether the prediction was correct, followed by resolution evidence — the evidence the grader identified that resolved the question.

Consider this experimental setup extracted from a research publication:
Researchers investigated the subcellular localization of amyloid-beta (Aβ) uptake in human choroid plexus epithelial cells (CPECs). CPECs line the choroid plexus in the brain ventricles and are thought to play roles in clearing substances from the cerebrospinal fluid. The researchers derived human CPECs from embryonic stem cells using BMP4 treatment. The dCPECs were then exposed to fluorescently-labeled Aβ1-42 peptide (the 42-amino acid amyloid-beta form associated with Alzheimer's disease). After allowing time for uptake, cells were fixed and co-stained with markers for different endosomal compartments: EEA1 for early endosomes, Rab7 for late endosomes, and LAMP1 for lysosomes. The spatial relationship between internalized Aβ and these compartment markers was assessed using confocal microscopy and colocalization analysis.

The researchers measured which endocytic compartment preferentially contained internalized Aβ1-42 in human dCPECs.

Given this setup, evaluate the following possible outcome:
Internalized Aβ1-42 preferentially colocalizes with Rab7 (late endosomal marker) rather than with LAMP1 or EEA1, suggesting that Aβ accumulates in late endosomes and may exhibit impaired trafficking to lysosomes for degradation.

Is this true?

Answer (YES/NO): NO